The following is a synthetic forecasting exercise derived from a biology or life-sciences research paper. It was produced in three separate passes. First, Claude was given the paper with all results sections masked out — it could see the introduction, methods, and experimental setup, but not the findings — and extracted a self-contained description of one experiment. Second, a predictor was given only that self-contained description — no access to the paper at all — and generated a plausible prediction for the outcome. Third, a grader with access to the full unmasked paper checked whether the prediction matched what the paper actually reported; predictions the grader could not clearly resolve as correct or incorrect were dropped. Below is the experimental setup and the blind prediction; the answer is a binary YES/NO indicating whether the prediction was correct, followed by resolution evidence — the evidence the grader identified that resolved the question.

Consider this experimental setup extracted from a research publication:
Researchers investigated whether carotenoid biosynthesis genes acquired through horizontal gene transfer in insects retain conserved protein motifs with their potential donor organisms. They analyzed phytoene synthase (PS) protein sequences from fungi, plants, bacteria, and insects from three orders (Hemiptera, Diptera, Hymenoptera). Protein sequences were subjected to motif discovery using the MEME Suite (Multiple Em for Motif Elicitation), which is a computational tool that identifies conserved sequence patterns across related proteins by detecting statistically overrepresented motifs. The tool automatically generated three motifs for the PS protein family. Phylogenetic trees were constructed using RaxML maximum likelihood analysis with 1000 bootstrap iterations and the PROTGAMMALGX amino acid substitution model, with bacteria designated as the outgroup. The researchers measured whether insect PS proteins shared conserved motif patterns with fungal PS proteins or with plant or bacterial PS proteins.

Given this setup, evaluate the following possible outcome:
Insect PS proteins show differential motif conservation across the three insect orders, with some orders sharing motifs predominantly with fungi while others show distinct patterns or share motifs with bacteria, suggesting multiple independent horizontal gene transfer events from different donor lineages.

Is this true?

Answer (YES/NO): NO